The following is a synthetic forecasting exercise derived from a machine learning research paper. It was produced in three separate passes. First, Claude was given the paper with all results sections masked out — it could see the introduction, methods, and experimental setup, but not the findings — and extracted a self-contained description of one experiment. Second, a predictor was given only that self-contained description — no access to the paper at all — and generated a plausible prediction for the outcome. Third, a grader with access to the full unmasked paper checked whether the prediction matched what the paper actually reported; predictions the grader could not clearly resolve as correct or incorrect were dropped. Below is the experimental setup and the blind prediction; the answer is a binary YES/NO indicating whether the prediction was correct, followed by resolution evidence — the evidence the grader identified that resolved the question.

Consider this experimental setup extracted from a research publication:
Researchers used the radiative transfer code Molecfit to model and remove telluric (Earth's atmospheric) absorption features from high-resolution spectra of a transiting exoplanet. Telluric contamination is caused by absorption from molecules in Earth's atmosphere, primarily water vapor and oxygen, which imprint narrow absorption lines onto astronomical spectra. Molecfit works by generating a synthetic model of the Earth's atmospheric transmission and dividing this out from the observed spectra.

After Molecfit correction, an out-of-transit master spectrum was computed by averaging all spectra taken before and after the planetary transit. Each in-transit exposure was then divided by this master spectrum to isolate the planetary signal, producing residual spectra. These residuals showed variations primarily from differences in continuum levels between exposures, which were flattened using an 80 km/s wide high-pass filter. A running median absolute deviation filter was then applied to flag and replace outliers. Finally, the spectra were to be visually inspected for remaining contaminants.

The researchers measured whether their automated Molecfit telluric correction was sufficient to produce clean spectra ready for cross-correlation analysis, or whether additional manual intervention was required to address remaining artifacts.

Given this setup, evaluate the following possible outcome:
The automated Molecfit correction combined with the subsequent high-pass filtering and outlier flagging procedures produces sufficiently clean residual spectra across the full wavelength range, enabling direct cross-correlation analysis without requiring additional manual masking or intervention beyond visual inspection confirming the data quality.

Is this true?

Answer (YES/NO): NO